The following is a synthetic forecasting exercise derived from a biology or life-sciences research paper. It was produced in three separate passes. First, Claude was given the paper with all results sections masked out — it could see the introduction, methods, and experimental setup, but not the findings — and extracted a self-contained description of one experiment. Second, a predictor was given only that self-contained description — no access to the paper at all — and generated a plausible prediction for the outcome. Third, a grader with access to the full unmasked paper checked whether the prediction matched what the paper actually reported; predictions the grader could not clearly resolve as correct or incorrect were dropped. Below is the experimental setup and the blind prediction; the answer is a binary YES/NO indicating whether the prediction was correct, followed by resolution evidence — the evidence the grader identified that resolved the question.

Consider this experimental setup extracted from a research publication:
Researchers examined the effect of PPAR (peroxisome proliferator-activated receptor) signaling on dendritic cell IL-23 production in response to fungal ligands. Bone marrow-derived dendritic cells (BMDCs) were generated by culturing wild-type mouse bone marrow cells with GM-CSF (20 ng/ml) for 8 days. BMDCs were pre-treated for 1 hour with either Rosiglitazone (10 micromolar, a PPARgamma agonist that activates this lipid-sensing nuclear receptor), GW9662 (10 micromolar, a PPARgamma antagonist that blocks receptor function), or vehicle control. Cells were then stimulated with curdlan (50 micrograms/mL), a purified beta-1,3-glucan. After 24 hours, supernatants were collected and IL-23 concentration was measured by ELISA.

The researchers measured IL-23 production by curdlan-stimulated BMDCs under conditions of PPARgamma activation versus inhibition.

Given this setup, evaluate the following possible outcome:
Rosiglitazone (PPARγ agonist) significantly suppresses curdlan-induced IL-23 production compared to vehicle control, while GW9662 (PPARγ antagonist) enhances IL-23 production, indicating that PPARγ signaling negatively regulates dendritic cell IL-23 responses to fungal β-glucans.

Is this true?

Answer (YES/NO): NO